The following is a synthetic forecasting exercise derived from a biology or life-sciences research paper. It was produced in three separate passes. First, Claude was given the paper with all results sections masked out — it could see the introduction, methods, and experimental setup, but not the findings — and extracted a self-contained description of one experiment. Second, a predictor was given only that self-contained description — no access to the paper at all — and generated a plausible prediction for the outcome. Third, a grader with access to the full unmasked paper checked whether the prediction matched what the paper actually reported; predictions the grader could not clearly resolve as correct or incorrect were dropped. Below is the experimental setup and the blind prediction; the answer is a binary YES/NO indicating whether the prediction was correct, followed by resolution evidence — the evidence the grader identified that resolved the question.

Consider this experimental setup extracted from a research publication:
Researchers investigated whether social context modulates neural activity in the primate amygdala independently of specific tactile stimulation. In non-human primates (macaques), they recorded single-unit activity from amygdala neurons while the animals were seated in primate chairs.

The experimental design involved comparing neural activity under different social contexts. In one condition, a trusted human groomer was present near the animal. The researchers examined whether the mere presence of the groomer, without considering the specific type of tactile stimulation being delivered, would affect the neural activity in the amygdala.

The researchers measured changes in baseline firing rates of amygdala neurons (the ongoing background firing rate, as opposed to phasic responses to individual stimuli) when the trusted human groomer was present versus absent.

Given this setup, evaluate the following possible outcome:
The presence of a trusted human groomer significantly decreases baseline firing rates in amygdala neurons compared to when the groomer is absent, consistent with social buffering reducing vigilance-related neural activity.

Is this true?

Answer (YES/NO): NO